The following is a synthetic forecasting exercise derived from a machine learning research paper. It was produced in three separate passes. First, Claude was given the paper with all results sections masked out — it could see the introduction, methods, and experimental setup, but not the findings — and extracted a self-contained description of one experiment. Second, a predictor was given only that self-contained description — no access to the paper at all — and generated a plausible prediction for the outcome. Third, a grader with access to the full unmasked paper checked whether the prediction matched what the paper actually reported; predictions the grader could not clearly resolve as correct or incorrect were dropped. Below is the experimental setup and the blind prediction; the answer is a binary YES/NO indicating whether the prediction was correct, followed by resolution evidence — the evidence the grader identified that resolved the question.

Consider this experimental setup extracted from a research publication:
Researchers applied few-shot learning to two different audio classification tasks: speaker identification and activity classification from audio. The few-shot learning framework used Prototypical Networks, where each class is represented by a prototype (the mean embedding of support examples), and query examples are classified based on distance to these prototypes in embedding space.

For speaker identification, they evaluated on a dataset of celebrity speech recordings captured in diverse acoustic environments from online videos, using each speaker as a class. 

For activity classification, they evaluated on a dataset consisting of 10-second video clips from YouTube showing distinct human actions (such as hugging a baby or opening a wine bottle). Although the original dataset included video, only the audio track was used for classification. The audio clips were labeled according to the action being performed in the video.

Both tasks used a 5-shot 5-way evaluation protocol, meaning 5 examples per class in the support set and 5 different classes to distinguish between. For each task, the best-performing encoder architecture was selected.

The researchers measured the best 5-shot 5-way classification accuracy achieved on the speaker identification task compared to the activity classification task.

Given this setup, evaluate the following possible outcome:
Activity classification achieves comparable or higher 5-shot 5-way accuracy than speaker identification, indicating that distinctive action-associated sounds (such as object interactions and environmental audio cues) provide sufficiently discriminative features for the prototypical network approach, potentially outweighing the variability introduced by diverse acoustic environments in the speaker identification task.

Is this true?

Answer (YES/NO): NO